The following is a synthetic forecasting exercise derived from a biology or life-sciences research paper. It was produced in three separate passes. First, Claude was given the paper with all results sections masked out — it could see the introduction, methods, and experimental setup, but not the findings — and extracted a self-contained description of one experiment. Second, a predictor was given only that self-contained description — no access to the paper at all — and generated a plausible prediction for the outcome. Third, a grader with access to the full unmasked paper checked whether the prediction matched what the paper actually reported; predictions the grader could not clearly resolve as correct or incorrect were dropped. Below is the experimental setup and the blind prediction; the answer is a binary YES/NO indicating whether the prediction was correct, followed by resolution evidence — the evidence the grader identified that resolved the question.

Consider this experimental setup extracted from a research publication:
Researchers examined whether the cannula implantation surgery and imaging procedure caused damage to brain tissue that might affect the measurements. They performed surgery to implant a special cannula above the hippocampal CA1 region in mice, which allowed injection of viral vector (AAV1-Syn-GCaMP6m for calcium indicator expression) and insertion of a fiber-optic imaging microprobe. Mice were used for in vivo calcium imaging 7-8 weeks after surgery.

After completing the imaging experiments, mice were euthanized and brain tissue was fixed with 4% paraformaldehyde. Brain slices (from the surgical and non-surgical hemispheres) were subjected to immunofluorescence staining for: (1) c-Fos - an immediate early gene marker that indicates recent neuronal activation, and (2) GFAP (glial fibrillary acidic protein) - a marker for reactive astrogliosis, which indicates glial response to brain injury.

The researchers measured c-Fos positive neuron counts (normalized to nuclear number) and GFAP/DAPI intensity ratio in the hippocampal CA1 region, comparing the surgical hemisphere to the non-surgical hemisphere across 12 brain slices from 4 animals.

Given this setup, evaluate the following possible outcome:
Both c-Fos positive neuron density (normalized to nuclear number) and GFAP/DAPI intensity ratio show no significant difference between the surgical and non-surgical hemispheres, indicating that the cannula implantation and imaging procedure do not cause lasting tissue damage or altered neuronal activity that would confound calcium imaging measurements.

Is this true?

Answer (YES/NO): YES